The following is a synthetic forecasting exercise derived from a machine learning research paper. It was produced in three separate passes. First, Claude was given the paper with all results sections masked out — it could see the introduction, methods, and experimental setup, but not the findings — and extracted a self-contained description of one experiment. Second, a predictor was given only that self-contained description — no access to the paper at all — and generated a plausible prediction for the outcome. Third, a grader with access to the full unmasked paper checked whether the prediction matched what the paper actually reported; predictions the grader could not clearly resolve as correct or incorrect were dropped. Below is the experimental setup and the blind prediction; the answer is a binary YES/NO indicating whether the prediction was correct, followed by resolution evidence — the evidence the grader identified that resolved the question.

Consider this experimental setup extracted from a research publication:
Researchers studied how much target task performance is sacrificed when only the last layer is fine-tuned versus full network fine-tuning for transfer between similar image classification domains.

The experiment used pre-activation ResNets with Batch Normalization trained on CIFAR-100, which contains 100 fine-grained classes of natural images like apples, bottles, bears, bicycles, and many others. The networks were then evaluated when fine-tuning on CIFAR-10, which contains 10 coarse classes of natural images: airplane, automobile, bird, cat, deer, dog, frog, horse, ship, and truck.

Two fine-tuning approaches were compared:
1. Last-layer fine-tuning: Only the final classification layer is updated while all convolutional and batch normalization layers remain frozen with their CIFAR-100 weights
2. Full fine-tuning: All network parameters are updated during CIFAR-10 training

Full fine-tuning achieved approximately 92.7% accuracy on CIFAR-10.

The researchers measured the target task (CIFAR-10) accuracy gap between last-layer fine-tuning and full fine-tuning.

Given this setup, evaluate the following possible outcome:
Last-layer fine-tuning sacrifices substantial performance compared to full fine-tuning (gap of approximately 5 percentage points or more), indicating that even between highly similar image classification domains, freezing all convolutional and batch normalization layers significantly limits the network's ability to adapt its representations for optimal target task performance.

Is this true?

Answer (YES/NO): YES